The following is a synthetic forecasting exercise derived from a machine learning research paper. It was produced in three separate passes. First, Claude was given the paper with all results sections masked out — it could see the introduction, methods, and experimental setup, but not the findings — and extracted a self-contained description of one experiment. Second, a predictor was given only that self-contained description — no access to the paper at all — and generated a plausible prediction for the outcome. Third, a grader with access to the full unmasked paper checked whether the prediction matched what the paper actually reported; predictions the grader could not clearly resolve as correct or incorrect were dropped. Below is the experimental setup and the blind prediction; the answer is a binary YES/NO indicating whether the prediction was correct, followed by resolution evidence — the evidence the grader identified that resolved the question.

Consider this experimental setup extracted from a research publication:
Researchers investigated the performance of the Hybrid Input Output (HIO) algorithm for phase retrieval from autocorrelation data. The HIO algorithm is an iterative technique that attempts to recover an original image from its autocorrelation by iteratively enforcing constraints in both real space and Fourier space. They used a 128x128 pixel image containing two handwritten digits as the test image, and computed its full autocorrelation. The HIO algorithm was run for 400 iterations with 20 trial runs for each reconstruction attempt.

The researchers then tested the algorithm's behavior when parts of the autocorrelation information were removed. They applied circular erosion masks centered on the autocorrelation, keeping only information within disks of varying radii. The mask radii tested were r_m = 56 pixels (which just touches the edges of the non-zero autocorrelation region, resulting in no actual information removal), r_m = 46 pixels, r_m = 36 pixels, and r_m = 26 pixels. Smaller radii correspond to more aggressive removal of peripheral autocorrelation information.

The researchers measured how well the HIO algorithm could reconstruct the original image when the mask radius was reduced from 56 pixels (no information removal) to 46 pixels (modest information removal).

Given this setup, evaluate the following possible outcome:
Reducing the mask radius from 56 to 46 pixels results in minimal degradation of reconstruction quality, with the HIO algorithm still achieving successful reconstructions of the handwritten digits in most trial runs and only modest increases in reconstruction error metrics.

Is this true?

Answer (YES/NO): NO